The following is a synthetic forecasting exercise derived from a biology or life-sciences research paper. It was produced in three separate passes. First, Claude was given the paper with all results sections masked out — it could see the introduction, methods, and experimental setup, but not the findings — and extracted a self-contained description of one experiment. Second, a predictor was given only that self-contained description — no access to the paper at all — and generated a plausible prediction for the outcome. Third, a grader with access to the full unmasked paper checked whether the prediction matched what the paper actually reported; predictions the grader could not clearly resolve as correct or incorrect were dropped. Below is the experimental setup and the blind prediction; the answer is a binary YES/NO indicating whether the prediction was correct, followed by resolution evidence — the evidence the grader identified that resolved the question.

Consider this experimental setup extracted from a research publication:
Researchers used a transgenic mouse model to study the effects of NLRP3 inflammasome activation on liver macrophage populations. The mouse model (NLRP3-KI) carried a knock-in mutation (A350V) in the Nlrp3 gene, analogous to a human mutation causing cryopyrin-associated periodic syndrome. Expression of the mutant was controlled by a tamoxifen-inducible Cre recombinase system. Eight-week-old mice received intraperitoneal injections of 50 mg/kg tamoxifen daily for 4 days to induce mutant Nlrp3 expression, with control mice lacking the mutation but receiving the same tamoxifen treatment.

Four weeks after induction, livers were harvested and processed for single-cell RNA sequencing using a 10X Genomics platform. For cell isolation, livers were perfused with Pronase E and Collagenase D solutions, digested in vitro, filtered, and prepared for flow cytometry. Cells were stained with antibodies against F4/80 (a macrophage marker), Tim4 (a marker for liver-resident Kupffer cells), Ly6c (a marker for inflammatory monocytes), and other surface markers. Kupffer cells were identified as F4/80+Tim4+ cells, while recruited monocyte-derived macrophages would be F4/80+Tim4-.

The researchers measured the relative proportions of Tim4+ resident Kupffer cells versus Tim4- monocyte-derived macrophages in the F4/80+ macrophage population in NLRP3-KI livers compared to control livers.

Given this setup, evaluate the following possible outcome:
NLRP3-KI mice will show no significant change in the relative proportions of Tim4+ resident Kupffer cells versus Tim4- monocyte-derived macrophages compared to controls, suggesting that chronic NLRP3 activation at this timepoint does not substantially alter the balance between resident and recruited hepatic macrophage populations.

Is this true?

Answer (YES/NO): NO